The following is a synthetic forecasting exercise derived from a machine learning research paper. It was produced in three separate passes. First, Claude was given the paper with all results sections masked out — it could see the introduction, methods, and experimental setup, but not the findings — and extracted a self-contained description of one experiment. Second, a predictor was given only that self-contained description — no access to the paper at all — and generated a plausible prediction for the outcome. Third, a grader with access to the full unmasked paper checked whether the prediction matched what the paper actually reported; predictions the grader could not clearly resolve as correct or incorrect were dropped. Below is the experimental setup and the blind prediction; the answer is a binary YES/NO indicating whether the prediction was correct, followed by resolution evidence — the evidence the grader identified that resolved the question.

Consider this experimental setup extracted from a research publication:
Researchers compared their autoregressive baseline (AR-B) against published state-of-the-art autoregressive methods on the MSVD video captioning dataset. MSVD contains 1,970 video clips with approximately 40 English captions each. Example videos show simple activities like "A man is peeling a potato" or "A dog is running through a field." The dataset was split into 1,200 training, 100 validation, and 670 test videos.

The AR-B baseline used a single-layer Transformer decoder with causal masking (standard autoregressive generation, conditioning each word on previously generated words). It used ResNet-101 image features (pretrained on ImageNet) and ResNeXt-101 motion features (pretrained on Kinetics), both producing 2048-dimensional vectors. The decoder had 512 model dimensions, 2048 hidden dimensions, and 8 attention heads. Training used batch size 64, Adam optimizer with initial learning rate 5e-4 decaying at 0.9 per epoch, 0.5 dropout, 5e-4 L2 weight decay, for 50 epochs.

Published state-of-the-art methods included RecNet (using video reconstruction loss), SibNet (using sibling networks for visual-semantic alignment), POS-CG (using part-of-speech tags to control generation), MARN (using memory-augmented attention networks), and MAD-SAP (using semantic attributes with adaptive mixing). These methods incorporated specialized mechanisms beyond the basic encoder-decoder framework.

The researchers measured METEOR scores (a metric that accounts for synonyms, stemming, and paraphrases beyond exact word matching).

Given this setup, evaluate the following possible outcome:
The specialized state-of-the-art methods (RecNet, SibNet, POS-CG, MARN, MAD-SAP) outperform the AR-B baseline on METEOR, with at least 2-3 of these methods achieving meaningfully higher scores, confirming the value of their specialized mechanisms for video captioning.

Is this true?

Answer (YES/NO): NO